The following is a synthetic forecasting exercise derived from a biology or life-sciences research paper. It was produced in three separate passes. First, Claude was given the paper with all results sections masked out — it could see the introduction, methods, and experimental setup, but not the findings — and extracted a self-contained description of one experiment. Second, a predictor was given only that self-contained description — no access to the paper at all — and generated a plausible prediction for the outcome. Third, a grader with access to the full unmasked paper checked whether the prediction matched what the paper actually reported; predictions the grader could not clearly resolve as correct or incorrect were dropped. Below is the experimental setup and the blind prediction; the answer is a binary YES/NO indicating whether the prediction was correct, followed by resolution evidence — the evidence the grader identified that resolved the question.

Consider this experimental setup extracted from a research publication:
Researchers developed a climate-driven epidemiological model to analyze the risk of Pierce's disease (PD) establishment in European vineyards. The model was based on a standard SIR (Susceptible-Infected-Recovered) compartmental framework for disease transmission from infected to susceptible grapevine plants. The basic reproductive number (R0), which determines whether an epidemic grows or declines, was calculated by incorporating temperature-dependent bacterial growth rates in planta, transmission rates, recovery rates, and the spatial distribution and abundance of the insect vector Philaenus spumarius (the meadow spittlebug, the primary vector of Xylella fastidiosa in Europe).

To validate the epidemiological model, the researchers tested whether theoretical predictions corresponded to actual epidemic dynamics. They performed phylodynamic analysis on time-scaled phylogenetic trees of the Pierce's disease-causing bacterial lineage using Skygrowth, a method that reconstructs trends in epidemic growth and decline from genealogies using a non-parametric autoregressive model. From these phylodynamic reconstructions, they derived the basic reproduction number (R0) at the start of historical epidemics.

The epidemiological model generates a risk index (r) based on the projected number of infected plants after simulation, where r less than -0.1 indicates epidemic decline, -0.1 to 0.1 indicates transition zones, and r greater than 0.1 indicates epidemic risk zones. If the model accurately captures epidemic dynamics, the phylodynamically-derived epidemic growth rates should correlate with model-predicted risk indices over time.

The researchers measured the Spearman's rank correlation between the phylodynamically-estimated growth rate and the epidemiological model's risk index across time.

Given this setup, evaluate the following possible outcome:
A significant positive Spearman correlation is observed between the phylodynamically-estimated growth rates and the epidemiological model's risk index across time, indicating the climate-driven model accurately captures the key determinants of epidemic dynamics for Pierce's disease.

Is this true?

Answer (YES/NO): YES